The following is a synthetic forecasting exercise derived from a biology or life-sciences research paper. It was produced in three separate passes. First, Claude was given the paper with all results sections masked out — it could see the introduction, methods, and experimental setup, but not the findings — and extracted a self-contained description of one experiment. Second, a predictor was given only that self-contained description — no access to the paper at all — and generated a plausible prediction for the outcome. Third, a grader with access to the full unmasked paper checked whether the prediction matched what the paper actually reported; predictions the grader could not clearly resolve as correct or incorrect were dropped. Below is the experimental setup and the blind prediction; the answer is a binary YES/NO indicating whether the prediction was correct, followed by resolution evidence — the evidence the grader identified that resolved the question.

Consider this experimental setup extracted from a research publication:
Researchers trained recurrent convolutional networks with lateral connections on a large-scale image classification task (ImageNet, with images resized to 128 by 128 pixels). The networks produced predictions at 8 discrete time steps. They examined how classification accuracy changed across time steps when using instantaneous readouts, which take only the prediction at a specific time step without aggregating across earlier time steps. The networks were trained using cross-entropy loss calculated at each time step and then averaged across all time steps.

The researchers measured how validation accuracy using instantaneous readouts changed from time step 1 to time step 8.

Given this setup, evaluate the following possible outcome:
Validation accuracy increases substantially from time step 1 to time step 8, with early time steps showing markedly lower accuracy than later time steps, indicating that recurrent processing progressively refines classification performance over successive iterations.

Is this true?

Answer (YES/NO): NO